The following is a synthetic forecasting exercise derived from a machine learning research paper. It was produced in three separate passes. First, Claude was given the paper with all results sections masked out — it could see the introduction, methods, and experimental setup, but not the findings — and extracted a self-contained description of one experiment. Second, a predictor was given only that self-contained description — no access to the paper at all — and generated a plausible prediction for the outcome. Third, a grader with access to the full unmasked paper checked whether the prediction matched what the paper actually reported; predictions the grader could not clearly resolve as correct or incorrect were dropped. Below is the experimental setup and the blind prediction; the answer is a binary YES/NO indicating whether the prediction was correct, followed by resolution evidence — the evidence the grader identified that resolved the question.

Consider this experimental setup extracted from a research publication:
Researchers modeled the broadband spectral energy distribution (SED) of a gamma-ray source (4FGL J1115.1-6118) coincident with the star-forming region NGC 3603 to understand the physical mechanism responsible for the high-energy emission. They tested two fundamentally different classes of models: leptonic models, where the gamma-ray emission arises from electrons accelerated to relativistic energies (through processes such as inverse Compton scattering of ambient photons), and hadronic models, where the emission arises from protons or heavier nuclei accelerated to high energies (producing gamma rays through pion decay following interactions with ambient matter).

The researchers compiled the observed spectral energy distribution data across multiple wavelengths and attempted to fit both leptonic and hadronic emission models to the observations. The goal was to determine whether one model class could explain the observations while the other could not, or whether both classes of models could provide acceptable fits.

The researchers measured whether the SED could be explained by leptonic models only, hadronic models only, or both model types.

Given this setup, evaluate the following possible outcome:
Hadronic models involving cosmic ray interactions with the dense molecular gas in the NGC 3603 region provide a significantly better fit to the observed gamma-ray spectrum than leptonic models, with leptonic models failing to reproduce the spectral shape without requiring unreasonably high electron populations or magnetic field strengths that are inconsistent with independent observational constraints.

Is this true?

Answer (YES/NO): NO